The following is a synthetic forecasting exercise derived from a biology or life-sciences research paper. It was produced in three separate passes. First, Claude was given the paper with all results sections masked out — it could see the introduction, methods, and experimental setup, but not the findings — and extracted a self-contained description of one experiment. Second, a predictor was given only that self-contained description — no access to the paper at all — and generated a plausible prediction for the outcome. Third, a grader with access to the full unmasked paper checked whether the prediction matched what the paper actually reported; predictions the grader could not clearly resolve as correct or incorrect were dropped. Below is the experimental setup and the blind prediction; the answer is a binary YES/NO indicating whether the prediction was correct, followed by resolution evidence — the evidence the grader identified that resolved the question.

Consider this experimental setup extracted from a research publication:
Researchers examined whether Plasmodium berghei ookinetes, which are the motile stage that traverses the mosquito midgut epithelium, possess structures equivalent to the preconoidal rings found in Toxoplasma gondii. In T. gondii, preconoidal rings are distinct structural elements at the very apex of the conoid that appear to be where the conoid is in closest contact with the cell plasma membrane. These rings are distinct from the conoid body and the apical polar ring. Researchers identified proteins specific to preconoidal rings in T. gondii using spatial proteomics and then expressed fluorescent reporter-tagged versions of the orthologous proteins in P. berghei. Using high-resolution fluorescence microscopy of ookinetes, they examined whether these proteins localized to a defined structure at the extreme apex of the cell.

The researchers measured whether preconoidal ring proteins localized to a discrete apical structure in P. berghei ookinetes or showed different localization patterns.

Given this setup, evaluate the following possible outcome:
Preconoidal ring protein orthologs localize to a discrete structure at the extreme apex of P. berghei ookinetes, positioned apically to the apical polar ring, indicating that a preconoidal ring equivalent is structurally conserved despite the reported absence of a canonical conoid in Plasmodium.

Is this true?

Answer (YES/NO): YES